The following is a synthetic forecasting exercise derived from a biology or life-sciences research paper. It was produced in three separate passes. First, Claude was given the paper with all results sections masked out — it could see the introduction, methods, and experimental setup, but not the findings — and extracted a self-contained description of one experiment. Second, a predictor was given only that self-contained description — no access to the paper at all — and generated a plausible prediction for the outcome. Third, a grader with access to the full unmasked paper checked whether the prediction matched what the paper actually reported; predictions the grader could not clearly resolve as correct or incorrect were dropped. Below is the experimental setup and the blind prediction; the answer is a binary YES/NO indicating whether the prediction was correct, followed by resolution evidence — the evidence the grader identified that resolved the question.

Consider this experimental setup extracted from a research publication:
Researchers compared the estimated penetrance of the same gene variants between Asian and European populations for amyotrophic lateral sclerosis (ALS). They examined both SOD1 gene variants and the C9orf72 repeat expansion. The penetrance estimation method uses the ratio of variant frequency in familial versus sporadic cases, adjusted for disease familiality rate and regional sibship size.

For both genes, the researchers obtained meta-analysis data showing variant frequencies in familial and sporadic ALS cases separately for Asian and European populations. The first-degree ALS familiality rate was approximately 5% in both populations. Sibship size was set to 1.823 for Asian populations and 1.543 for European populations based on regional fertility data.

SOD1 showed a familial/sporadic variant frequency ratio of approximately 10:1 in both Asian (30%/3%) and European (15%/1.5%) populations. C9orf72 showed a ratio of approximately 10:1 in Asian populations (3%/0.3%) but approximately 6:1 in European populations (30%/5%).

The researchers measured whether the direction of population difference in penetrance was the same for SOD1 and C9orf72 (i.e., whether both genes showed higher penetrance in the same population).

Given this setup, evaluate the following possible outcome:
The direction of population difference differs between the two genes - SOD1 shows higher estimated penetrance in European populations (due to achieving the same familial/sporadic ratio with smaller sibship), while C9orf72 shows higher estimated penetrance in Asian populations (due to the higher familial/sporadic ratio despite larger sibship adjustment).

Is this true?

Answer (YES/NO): NO